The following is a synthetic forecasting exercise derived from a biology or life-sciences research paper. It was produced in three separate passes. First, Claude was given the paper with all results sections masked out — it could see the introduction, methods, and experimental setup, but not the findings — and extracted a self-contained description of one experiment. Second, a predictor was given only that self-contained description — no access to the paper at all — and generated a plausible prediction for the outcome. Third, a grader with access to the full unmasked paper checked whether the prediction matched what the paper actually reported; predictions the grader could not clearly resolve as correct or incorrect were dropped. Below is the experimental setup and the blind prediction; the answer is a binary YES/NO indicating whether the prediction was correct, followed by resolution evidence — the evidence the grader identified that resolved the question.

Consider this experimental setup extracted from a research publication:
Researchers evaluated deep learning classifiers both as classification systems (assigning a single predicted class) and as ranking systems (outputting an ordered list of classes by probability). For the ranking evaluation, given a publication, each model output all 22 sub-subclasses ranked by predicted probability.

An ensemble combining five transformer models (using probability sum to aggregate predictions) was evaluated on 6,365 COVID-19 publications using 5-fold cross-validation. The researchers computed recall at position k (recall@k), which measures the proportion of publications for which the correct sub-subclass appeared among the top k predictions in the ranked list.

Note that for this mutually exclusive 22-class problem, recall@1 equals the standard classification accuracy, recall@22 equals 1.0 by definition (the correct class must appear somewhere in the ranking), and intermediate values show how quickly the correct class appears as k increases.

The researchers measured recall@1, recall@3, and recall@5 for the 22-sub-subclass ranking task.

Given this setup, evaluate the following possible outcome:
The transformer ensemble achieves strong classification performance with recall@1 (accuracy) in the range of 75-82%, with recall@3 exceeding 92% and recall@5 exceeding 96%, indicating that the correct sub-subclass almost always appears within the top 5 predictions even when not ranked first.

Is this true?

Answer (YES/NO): NO